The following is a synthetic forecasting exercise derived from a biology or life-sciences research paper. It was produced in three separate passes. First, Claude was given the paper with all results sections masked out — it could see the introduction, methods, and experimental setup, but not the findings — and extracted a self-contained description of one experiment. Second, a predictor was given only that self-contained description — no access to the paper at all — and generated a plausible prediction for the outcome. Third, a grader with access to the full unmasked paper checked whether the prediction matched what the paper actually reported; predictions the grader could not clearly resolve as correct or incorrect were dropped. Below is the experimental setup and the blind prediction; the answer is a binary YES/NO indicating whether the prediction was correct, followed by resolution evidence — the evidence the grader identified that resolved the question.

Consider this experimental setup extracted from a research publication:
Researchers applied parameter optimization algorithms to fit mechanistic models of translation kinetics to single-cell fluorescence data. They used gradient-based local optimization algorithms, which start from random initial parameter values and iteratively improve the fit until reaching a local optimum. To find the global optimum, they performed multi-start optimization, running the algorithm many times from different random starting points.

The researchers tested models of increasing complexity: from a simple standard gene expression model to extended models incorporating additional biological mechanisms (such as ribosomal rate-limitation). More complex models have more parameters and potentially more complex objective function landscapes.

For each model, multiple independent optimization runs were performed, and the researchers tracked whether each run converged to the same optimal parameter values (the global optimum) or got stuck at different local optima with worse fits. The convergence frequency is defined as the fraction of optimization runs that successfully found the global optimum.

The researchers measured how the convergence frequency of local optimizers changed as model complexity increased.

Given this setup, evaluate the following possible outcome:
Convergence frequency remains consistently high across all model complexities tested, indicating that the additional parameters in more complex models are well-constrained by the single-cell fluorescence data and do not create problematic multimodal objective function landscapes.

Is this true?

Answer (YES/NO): NO